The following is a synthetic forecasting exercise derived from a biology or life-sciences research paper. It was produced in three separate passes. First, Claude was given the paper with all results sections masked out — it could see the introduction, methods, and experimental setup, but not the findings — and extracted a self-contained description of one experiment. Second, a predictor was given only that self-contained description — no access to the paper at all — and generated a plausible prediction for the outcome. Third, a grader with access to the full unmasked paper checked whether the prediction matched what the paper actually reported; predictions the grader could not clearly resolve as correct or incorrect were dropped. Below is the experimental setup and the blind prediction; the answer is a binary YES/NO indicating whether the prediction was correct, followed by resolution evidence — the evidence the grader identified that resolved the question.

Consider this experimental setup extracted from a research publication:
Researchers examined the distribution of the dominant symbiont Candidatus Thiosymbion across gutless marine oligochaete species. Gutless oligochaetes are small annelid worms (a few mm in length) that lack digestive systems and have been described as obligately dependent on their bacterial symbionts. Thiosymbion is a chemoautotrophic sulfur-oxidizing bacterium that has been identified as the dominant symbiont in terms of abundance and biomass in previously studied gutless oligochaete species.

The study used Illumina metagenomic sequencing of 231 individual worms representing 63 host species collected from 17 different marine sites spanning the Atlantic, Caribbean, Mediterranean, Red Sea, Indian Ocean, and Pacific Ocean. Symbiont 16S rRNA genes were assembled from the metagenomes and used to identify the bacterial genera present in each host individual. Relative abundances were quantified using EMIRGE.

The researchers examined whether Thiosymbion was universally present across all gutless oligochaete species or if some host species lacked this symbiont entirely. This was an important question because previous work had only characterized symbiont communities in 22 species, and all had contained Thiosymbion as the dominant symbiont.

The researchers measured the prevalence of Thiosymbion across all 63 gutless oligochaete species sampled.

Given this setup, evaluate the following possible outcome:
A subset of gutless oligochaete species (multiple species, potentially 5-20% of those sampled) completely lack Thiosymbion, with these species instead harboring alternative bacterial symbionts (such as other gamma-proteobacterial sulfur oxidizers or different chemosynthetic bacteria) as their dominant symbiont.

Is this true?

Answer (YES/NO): NO